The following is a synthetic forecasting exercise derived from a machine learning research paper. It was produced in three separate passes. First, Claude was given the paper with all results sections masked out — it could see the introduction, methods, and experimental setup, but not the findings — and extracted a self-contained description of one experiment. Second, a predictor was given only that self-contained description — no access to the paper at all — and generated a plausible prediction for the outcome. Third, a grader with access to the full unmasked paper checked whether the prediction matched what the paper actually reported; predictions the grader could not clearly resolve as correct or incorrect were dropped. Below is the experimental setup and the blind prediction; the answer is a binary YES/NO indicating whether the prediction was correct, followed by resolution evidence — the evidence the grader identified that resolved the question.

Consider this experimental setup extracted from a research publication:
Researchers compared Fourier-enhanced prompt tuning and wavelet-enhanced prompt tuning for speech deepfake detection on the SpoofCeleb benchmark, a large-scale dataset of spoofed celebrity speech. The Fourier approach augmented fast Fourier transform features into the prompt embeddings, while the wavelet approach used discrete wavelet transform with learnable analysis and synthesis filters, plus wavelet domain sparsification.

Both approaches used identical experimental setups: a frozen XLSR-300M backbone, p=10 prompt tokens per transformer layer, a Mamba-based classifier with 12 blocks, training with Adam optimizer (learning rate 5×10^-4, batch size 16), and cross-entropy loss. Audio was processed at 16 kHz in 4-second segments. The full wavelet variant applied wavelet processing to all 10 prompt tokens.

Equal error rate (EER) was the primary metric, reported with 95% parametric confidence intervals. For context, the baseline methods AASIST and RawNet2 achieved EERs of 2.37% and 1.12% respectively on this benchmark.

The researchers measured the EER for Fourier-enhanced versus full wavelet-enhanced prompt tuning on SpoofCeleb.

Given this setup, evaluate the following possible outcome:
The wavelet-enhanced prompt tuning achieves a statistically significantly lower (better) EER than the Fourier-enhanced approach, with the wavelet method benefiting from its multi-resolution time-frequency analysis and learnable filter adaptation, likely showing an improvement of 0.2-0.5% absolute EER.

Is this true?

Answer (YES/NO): NO